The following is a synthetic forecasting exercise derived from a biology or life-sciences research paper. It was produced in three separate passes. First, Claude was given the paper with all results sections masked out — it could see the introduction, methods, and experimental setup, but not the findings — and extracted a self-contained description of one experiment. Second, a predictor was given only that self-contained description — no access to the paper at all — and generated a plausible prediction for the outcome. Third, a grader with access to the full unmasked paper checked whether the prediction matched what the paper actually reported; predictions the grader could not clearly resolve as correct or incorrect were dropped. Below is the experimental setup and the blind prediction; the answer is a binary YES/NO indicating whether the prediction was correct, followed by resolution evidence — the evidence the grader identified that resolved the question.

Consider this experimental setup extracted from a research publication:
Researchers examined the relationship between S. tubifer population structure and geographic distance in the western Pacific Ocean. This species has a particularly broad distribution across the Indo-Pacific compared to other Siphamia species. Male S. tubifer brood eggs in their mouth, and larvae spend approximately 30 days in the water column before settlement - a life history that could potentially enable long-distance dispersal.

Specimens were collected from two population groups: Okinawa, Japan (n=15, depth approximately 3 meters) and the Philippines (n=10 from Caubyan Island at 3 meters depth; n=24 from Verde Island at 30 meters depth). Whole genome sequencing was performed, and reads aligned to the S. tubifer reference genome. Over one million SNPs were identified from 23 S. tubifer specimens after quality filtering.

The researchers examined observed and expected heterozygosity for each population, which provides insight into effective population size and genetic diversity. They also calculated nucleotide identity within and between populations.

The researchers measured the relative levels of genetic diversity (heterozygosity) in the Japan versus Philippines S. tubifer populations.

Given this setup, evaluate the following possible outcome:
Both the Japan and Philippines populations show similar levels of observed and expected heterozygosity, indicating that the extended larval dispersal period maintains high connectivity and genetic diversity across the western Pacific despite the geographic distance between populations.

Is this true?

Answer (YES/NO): NO